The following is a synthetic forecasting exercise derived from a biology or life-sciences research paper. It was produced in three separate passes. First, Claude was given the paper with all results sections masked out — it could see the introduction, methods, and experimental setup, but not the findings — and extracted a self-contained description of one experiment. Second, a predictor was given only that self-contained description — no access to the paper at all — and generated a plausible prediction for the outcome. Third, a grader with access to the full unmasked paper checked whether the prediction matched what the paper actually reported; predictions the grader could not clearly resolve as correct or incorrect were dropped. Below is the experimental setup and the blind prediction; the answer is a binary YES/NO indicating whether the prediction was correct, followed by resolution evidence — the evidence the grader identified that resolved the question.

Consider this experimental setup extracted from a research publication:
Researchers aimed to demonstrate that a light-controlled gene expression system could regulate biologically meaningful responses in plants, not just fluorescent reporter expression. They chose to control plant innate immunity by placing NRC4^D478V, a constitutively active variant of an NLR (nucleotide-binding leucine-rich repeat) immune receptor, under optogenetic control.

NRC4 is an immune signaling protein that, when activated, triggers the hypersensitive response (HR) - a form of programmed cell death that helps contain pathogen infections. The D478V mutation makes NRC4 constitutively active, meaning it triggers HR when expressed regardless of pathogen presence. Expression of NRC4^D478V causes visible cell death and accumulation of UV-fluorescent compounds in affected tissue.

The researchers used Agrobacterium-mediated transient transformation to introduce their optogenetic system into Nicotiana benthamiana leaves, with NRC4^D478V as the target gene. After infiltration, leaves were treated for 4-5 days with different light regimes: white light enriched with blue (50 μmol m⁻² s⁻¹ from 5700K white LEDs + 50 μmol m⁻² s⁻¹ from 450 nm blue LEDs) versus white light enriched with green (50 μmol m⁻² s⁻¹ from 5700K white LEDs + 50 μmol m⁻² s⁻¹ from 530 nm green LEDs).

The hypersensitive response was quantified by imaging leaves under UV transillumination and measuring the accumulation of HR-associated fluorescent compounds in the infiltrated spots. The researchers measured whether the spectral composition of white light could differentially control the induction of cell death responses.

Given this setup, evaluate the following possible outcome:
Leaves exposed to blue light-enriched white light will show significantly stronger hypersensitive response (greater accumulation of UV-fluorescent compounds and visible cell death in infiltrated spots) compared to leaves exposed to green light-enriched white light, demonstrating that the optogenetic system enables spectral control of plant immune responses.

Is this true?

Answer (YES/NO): NO